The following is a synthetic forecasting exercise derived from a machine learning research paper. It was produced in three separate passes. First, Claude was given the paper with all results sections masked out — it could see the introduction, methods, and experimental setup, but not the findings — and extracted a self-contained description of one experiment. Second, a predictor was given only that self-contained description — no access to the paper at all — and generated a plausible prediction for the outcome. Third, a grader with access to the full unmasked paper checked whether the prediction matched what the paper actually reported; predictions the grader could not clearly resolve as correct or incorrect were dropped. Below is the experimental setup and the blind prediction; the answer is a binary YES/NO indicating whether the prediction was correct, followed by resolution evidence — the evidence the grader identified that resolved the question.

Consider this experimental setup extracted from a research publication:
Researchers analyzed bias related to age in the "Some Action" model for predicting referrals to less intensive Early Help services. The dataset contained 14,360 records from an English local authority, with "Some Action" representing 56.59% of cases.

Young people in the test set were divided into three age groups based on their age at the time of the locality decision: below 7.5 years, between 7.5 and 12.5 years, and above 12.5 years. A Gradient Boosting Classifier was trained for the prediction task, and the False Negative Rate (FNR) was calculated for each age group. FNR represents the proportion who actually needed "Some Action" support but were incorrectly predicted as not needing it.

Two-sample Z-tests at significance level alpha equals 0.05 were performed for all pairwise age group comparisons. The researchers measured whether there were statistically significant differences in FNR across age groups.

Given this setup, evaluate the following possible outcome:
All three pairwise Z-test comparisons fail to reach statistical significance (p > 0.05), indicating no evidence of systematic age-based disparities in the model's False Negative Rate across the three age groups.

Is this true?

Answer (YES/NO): NO